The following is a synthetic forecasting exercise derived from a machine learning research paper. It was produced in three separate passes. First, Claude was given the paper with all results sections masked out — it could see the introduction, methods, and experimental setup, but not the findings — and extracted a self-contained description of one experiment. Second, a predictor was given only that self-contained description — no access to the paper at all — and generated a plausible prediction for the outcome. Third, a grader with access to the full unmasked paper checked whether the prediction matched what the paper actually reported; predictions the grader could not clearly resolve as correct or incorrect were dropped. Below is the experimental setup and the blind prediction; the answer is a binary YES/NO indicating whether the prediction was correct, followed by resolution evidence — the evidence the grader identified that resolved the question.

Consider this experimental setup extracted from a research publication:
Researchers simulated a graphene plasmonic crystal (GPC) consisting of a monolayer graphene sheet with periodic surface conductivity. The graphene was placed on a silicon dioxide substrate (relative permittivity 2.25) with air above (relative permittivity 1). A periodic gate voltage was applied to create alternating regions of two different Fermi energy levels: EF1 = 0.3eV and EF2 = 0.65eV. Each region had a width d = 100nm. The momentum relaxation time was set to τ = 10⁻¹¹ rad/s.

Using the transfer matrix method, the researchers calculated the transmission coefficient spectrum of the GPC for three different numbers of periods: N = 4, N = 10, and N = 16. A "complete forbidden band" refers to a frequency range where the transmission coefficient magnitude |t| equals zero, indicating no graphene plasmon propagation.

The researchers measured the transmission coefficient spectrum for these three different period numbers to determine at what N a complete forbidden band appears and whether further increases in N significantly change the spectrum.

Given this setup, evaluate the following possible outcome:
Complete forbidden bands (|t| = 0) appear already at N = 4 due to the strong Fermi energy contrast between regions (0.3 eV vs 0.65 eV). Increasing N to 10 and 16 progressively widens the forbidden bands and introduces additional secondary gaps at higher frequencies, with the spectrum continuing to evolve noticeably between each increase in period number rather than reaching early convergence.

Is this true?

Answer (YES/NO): NO